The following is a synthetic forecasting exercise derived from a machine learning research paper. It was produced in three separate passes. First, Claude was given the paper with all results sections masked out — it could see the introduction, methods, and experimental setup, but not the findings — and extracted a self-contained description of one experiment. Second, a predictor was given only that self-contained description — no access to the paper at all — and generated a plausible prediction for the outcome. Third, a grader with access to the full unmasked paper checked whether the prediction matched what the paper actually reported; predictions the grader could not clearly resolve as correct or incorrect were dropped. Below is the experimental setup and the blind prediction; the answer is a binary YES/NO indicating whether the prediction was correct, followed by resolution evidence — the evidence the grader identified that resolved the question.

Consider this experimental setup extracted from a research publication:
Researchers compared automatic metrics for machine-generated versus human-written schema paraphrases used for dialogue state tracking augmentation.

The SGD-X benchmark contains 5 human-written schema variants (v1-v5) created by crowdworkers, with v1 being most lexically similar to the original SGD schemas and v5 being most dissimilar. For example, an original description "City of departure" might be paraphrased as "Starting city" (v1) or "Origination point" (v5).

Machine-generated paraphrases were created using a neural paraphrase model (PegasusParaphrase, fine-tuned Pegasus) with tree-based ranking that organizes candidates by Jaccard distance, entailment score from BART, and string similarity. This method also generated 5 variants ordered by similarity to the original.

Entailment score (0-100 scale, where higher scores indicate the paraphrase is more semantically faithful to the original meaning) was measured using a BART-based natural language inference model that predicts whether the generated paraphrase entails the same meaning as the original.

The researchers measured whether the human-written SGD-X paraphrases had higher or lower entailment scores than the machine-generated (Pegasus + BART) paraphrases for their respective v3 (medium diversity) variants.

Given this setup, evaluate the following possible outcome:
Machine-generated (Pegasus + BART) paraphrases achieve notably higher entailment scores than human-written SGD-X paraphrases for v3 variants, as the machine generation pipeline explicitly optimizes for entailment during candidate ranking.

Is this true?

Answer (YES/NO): YES